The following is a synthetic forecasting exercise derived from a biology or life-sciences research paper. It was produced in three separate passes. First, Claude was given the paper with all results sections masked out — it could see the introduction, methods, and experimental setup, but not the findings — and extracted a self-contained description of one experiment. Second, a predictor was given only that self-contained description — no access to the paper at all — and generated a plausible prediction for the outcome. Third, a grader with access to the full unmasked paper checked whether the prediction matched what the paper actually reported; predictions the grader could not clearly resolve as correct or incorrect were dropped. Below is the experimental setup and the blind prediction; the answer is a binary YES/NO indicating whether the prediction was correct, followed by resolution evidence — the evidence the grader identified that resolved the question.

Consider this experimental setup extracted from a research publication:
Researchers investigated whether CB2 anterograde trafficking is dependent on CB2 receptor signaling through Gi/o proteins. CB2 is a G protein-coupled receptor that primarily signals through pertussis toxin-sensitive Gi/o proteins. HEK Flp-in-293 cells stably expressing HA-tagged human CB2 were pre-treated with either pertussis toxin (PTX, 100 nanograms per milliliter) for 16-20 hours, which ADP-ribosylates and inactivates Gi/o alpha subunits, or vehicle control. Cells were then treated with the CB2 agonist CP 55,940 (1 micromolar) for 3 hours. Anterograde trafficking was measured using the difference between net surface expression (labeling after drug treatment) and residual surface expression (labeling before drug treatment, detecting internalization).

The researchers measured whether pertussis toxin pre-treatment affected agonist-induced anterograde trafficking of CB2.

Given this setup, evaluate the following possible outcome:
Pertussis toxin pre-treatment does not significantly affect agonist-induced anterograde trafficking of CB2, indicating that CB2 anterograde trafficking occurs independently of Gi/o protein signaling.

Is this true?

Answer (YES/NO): YES